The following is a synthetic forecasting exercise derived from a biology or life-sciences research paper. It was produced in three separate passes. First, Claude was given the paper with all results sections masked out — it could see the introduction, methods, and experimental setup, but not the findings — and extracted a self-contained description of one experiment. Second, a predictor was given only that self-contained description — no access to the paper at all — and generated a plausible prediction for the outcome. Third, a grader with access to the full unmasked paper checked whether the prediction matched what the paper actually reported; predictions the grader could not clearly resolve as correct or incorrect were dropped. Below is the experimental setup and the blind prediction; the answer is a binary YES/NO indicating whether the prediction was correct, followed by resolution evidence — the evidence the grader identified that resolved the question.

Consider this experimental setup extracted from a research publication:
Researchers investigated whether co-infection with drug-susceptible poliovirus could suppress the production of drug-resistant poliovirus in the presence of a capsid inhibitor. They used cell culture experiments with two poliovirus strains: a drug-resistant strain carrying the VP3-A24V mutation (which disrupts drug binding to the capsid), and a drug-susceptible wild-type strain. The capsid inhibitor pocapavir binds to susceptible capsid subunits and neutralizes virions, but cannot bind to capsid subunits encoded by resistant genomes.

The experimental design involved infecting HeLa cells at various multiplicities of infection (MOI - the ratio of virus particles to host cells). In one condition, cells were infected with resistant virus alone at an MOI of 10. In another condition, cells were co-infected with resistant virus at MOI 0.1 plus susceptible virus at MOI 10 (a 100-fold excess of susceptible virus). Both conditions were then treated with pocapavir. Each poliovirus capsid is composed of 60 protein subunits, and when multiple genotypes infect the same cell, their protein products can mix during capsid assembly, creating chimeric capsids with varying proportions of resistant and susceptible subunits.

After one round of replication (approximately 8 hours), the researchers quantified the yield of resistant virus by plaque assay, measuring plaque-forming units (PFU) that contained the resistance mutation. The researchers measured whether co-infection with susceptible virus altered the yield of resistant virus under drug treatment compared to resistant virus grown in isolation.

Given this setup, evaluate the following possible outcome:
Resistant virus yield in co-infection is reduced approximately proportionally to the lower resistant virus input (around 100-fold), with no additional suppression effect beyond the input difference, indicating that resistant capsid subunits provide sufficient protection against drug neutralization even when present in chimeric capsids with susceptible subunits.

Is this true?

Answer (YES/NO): NO